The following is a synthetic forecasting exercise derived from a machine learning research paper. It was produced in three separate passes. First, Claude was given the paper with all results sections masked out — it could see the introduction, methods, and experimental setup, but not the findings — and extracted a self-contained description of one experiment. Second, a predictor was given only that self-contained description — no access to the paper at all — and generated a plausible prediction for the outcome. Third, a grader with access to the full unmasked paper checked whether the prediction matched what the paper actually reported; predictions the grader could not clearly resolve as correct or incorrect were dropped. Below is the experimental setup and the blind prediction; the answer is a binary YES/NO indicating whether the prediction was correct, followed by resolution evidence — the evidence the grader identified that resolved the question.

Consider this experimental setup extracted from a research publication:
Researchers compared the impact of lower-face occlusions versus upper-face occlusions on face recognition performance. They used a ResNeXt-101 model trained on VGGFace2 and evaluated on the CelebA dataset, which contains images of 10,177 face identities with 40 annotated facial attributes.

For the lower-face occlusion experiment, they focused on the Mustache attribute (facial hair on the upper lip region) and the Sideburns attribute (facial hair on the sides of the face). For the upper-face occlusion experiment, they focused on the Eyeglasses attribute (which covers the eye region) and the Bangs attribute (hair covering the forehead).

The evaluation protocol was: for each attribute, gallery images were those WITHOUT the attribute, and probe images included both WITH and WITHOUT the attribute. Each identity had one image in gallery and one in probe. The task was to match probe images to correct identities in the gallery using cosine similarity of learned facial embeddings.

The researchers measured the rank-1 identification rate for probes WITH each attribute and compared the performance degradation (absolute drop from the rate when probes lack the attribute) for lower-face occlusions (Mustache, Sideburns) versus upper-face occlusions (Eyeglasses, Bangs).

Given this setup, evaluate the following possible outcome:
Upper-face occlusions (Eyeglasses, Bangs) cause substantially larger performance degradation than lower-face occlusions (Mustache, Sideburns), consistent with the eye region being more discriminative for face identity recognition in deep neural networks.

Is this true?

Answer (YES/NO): YES